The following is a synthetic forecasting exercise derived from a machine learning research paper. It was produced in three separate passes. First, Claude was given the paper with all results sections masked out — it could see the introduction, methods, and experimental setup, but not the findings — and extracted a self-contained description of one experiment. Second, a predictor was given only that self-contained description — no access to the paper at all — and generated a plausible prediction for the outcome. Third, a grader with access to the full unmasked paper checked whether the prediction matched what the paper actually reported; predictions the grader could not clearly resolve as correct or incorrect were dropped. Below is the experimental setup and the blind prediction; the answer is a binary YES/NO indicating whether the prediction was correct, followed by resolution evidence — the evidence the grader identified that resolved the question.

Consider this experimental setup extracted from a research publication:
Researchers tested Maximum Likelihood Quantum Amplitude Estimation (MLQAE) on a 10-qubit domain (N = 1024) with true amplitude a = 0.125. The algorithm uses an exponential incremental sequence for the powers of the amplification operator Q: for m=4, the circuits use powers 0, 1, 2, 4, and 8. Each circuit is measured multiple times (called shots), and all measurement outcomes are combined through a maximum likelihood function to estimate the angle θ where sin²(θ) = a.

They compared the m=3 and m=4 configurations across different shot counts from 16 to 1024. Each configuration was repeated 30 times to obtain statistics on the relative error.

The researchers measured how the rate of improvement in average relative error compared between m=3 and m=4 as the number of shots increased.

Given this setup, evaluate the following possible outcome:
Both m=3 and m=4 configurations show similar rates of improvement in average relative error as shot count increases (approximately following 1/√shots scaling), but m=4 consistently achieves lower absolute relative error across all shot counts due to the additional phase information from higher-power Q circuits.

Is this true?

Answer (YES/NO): NO